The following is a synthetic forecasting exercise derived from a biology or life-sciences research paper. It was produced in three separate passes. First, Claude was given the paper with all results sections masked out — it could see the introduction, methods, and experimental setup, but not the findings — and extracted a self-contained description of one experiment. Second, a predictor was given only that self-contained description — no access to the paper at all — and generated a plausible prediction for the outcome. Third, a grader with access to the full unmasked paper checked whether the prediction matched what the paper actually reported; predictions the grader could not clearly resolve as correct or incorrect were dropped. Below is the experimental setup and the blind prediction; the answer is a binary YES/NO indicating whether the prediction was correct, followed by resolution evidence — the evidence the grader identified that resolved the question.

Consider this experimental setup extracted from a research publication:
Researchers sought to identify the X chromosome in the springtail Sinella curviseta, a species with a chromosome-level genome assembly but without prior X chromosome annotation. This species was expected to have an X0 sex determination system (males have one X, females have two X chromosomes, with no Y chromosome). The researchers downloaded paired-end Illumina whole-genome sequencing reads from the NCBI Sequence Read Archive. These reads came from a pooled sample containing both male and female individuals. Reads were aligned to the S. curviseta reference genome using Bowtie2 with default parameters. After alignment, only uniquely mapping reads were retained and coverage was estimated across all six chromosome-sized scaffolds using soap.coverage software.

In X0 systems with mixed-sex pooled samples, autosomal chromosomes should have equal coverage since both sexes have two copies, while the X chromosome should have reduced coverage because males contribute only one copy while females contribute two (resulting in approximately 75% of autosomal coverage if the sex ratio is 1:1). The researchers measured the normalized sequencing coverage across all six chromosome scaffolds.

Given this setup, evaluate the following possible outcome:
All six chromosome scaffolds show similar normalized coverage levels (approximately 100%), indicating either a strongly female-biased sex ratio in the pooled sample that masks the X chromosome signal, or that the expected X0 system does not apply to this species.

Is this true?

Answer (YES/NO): NO